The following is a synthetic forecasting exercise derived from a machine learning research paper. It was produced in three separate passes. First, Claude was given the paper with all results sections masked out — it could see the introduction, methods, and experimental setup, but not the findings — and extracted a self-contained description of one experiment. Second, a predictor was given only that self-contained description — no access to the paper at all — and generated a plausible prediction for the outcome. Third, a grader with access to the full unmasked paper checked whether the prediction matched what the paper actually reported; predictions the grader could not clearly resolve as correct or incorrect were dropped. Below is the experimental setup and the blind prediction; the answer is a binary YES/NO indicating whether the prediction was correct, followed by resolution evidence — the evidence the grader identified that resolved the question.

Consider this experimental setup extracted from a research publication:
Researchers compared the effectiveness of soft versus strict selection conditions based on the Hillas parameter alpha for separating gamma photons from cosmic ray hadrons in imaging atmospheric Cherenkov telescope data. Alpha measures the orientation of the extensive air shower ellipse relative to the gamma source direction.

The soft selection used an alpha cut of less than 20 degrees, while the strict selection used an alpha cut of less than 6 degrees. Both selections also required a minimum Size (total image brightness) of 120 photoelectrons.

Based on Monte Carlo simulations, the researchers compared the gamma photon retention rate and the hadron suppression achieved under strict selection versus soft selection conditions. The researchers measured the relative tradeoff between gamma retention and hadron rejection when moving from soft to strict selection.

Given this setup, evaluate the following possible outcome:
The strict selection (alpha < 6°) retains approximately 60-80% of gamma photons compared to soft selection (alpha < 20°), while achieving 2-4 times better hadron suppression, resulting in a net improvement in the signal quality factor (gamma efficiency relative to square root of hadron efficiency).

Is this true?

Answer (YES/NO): NO